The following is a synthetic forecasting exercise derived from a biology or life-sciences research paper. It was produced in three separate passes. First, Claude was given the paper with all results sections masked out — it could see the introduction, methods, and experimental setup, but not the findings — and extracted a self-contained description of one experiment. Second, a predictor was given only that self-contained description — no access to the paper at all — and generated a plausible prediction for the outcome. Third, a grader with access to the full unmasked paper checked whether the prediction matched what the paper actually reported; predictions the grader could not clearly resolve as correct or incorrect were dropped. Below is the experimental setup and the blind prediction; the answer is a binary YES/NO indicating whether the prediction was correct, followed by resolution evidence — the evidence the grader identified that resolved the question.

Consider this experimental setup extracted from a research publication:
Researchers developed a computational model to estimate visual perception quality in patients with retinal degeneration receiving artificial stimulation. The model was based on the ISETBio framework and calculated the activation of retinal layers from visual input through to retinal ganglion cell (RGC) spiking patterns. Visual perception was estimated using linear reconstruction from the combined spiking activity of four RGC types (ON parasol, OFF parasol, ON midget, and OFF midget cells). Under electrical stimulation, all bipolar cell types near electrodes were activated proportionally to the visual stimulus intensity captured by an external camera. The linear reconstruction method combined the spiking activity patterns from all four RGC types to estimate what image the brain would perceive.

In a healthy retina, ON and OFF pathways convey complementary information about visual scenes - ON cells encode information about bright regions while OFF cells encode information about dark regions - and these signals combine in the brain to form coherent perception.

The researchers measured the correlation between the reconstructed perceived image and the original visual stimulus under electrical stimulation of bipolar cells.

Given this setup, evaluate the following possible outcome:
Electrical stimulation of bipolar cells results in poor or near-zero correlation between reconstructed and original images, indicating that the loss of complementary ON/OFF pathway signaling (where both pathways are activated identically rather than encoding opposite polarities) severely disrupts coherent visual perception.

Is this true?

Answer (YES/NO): YES